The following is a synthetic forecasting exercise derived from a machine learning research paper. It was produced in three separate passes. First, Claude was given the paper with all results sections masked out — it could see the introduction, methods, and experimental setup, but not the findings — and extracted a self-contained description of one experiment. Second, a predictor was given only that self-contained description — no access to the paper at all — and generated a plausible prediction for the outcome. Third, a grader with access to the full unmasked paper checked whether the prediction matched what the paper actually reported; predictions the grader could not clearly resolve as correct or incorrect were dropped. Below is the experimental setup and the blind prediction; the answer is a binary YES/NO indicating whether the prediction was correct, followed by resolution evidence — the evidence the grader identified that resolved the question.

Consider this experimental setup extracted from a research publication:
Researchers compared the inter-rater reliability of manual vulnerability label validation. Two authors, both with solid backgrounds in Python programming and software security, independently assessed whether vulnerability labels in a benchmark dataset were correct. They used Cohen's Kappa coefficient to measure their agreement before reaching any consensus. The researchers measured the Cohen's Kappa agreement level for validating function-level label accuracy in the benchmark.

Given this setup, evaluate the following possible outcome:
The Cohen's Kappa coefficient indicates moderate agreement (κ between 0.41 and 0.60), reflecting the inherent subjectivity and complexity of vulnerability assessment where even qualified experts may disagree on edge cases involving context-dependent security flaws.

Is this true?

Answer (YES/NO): NO